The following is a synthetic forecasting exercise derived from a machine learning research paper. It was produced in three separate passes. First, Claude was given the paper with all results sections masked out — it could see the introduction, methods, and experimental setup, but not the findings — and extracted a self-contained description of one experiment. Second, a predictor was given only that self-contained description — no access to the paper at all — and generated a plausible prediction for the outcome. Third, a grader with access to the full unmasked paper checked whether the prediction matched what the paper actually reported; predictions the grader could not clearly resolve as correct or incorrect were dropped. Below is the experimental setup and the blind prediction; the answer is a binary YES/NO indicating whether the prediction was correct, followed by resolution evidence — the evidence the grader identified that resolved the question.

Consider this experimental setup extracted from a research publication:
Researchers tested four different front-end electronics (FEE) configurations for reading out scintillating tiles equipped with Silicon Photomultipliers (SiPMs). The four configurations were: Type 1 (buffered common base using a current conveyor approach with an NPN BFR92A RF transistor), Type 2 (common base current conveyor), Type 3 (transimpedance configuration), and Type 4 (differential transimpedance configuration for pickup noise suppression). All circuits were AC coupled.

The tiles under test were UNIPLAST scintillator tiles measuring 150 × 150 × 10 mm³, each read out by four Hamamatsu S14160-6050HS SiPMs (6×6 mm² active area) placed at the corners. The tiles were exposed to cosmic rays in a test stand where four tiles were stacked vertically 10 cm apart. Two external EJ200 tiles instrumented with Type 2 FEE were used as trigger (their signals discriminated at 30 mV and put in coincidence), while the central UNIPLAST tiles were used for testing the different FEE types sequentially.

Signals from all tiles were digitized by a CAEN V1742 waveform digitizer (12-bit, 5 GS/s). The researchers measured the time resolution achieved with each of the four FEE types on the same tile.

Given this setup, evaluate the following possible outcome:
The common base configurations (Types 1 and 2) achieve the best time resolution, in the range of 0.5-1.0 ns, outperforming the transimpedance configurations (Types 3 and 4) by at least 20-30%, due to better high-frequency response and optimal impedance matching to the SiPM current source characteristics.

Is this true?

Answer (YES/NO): NO